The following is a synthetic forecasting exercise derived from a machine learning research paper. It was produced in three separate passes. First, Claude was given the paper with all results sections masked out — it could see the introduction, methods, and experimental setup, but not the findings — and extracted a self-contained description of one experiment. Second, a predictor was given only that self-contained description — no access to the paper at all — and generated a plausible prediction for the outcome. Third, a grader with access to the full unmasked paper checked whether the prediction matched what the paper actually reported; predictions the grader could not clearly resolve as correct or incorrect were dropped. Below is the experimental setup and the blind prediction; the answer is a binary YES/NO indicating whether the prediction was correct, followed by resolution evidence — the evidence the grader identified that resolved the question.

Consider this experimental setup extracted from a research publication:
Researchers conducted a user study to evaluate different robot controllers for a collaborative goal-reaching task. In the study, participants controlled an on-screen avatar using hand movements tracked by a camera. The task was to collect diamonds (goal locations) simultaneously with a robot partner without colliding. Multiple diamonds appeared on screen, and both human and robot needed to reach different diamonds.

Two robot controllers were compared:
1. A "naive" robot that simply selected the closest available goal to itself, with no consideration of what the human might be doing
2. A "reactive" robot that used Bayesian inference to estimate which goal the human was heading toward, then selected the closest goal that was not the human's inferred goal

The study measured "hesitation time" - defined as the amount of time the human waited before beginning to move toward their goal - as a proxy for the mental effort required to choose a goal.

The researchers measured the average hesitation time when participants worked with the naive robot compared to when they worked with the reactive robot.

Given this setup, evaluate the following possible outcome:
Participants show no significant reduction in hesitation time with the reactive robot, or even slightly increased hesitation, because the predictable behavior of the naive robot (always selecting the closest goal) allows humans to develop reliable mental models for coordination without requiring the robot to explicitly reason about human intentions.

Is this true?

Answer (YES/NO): NO